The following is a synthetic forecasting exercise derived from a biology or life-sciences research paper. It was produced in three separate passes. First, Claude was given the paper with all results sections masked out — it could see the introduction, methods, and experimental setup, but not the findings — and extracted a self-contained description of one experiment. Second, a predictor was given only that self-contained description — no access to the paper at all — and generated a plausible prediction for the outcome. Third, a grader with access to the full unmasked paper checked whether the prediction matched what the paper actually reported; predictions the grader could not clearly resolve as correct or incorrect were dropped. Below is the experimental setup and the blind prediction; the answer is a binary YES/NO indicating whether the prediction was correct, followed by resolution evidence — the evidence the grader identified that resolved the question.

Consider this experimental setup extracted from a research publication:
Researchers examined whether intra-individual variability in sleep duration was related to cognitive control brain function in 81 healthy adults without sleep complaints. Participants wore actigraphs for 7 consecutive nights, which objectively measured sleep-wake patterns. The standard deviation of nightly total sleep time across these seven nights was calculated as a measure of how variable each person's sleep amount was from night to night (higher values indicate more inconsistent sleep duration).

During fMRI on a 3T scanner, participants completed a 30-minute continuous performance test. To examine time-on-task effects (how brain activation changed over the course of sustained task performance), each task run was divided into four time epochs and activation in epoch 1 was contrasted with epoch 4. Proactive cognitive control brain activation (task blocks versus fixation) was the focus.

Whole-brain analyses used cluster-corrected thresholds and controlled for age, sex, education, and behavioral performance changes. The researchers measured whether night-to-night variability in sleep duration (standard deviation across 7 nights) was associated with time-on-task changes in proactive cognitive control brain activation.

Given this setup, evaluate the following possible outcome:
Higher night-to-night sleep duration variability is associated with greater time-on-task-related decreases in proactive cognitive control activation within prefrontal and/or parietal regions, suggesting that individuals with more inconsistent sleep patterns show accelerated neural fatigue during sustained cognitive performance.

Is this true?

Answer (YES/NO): NO